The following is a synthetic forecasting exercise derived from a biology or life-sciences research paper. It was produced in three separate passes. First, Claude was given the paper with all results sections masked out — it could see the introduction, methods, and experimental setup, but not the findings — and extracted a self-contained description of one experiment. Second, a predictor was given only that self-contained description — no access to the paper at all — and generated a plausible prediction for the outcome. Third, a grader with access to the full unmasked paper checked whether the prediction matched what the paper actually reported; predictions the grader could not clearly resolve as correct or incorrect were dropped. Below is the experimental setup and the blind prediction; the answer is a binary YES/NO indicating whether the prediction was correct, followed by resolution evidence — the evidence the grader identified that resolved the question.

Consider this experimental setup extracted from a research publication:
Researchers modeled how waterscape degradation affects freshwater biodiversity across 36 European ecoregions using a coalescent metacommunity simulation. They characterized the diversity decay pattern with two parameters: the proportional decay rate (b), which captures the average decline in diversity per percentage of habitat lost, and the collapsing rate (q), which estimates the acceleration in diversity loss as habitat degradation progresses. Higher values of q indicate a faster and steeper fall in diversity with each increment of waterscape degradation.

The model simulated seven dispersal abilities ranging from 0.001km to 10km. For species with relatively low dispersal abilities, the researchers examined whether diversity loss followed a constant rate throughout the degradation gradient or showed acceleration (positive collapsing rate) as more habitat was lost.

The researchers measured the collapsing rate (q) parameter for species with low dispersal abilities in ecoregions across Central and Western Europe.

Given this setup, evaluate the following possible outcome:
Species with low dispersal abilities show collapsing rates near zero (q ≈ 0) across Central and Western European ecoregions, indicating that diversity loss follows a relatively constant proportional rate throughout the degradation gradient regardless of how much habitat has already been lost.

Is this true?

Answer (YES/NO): YES